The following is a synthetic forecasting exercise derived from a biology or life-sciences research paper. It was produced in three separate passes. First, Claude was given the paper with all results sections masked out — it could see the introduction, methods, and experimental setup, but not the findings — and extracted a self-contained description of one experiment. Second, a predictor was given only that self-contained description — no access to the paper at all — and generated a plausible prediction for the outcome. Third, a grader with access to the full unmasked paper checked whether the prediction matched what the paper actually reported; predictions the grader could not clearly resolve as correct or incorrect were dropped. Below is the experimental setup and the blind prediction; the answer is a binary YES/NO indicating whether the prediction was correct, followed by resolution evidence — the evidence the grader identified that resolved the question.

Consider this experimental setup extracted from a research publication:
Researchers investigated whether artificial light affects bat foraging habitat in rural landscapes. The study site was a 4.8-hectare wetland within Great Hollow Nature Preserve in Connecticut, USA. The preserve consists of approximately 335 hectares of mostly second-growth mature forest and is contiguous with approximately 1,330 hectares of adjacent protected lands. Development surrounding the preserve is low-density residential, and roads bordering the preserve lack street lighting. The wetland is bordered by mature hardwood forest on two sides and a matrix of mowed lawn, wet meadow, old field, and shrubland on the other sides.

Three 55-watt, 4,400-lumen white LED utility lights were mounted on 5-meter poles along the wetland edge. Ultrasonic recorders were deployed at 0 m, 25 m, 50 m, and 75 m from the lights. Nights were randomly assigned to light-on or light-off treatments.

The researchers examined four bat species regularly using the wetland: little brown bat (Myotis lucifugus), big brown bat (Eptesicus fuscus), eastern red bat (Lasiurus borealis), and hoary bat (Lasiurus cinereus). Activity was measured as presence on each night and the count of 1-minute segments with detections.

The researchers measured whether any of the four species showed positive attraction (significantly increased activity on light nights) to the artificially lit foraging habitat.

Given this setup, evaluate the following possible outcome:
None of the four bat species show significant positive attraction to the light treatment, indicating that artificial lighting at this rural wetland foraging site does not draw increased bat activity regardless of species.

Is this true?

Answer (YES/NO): YES